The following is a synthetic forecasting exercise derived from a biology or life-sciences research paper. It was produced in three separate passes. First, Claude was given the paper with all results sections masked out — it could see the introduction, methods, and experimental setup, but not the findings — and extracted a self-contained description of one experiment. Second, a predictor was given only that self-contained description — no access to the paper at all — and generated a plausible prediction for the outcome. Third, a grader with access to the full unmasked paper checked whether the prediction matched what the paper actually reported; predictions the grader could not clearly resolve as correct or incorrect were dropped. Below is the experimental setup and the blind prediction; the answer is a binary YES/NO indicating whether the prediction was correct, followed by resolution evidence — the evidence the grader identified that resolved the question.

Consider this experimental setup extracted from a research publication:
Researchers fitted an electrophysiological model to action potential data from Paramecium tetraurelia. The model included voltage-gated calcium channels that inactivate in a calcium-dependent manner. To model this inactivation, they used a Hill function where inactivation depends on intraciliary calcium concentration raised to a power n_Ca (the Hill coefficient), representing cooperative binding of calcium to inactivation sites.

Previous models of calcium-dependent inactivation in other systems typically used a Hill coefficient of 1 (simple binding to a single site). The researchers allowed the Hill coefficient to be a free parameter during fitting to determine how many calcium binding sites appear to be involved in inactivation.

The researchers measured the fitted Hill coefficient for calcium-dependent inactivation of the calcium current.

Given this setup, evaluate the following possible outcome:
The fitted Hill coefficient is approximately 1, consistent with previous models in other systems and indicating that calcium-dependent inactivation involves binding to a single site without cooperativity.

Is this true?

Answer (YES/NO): NO